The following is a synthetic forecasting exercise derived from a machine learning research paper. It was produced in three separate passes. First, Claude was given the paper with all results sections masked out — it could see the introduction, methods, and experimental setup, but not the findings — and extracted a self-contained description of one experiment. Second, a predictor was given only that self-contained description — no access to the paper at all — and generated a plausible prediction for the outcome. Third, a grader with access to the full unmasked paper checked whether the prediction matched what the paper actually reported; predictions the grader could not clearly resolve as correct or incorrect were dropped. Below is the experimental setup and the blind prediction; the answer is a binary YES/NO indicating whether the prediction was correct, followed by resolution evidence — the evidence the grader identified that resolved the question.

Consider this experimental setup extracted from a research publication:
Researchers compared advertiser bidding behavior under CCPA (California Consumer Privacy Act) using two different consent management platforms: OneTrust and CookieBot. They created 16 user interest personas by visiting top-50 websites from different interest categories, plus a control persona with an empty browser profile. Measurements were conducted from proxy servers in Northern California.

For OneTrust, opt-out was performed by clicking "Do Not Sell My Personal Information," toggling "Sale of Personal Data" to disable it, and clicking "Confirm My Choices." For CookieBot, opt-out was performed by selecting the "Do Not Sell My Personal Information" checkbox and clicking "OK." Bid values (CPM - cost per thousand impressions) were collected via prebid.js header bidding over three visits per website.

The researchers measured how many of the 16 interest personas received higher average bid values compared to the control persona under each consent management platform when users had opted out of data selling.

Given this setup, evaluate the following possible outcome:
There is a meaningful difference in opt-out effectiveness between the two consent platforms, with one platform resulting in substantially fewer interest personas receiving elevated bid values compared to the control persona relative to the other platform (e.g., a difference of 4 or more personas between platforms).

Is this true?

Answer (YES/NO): NO